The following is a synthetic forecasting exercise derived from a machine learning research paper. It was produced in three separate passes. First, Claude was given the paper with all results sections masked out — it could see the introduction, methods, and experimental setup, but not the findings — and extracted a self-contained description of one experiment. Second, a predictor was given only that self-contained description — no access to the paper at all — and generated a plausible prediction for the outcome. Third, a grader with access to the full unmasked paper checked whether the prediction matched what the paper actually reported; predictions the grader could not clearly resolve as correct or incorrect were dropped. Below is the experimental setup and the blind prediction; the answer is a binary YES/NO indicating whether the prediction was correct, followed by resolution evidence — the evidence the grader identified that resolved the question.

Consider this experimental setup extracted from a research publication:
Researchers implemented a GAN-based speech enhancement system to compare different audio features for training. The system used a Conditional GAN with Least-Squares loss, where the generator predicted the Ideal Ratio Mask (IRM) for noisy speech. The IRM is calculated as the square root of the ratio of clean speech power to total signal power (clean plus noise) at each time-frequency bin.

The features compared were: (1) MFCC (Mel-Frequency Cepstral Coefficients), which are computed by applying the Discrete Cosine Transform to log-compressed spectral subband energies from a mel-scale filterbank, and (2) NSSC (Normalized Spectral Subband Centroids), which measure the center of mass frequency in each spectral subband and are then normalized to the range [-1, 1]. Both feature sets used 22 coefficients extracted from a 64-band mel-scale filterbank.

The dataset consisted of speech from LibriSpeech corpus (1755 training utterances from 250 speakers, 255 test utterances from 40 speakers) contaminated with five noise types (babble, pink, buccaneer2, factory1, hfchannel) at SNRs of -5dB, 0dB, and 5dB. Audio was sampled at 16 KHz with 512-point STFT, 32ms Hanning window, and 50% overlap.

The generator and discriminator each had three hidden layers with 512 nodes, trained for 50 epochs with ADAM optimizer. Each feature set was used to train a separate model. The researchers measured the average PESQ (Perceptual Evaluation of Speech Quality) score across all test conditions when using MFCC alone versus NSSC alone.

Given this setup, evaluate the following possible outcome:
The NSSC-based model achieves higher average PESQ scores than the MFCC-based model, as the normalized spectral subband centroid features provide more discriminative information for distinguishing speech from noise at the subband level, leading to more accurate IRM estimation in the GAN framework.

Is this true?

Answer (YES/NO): NO